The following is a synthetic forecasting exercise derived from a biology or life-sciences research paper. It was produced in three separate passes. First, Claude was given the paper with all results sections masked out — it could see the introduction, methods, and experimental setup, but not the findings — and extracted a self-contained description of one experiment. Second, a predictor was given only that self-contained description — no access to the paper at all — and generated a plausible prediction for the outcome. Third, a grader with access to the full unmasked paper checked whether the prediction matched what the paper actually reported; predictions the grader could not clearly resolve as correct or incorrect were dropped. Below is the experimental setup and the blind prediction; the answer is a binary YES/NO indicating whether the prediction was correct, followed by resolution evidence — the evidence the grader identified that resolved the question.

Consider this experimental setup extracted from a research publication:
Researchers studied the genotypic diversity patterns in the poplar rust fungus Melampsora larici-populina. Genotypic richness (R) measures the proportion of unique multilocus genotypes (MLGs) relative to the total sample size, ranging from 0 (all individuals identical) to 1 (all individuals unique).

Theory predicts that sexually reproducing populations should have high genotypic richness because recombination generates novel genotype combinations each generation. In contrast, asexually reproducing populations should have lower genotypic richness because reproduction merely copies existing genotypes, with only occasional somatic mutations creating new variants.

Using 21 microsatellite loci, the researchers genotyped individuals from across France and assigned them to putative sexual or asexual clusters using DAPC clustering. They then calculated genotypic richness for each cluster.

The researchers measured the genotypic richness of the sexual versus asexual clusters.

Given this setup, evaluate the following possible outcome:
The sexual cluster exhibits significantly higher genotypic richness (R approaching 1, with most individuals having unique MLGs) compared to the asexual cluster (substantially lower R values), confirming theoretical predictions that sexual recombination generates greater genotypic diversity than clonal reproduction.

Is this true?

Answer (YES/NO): YES